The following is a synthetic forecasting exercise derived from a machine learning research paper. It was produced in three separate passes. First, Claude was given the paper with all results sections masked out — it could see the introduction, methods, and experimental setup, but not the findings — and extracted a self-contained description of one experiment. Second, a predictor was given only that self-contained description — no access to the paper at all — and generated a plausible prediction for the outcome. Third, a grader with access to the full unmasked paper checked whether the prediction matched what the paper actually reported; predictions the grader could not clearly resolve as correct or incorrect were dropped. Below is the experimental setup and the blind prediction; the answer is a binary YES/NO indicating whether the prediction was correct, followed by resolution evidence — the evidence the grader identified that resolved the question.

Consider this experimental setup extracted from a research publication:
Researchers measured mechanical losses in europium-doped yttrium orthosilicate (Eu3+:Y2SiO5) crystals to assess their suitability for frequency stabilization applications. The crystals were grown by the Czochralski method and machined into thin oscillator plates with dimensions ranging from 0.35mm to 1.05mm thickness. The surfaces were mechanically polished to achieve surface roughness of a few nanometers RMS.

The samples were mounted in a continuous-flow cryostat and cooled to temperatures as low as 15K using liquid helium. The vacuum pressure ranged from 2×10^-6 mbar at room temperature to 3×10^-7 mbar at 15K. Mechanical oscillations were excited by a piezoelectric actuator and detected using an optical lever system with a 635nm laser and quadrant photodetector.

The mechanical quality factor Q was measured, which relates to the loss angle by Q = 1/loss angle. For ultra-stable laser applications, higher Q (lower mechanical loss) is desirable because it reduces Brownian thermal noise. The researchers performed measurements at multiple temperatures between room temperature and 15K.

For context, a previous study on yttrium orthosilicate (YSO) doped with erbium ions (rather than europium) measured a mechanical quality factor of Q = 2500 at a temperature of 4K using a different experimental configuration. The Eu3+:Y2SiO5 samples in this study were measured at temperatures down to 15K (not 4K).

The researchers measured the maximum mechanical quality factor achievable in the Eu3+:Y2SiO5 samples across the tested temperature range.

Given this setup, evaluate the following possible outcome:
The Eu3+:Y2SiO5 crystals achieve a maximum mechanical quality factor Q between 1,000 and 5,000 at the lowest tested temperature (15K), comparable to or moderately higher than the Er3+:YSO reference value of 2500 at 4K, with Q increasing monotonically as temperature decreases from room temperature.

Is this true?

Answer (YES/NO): NO